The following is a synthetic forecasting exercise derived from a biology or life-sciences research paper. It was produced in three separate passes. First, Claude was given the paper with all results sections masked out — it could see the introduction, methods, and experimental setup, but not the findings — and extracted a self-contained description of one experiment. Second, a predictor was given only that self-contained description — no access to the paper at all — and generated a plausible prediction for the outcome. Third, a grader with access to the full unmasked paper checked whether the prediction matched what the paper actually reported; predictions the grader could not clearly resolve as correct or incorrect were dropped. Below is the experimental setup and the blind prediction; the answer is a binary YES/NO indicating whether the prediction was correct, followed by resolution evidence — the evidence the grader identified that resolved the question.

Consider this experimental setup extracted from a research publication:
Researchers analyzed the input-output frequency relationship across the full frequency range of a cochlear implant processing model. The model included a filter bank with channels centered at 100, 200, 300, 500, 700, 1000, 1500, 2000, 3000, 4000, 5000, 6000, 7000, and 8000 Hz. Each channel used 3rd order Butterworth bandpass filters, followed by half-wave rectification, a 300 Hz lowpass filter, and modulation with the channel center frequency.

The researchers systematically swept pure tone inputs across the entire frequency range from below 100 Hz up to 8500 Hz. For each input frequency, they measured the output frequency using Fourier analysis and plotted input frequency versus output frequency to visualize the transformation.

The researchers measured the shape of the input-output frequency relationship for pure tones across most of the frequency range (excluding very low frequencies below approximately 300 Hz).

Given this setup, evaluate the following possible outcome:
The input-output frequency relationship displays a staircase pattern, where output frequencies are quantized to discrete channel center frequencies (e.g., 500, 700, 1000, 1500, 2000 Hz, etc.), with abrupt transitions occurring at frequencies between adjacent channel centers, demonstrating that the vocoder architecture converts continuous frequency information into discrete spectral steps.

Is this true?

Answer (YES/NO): YES